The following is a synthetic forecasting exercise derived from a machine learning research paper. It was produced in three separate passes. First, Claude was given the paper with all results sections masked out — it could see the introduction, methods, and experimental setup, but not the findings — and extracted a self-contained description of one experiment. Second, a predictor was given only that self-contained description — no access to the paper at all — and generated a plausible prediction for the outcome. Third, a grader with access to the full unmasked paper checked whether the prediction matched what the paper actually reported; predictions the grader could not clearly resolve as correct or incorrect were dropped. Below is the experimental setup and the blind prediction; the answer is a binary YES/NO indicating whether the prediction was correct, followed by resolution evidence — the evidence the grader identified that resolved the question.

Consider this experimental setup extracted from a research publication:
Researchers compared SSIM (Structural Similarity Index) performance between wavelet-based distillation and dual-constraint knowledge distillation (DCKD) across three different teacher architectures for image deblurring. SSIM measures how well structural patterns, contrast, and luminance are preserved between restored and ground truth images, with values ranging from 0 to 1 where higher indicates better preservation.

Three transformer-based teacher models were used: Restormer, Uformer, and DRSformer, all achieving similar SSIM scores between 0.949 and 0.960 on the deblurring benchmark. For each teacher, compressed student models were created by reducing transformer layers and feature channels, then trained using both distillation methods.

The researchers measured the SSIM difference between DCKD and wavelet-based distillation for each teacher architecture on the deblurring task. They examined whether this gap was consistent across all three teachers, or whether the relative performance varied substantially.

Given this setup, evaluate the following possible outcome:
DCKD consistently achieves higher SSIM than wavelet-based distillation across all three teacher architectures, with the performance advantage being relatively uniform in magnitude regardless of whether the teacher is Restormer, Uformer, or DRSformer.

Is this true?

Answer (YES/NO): NO